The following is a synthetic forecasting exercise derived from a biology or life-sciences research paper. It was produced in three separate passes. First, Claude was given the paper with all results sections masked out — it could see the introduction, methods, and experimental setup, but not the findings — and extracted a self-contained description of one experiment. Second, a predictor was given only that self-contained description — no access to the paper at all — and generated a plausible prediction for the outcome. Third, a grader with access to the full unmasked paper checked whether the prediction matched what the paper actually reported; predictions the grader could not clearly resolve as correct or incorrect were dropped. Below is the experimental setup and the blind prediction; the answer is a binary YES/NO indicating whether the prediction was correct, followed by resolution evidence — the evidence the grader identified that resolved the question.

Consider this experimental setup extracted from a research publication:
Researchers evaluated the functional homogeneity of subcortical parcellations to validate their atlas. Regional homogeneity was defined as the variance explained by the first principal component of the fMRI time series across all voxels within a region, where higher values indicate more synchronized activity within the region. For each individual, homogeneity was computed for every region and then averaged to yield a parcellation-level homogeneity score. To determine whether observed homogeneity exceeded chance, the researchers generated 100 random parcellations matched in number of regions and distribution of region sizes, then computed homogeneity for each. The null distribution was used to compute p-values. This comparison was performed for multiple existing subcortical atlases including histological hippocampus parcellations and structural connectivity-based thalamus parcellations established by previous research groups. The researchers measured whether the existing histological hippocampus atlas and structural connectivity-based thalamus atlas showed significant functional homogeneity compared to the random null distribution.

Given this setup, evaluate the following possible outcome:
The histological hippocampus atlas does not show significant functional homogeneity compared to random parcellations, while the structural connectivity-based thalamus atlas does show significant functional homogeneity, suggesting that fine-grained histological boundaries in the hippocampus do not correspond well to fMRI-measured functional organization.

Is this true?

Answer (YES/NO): NO